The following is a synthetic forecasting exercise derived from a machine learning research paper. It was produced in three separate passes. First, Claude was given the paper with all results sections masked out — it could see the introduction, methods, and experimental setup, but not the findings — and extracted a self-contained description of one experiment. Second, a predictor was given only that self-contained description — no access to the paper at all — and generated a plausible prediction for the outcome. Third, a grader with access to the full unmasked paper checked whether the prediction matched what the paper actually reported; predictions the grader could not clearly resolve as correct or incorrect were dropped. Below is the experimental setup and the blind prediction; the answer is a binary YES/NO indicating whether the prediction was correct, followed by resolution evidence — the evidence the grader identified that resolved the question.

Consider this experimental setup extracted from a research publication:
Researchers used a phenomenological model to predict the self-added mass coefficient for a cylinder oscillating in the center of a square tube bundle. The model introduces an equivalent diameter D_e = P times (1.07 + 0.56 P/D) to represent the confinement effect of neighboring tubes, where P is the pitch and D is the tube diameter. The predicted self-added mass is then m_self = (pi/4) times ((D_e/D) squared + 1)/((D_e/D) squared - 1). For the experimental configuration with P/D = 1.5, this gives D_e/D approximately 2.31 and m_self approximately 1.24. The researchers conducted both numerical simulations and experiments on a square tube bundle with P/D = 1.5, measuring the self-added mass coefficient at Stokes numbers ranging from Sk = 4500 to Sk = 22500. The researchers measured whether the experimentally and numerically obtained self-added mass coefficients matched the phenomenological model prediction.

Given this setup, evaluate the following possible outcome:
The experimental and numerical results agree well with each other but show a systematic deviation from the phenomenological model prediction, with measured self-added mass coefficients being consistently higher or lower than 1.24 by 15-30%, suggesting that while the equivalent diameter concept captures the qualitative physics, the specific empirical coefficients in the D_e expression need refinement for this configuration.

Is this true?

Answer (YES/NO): NO